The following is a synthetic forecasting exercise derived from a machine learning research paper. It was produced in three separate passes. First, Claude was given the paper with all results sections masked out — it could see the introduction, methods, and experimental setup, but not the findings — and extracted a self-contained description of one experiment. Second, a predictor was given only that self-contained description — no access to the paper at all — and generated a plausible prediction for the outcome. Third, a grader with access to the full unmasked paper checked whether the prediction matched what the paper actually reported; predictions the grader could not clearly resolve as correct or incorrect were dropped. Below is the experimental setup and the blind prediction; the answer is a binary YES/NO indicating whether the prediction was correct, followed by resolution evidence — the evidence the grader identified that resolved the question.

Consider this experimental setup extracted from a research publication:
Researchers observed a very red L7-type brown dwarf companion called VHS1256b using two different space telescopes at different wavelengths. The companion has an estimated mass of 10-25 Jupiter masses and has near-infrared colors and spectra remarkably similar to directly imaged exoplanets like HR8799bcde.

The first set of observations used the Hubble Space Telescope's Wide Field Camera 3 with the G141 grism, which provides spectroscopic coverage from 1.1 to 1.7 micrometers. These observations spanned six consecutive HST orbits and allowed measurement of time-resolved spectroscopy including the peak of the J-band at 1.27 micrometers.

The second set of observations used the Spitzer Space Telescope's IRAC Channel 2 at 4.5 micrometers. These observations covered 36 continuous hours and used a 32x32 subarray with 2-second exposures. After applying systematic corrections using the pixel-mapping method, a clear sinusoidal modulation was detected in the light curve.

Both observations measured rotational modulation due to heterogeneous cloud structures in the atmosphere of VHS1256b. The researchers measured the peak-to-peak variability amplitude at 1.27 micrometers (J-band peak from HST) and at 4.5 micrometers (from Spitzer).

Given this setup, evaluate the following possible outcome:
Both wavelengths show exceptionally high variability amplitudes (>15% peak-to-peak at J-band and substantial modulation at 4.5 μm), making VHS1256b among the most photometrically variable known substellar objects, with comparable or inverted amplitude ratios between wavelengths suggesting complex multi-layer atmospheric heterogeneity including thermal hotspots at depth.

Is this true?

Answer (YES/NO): NO